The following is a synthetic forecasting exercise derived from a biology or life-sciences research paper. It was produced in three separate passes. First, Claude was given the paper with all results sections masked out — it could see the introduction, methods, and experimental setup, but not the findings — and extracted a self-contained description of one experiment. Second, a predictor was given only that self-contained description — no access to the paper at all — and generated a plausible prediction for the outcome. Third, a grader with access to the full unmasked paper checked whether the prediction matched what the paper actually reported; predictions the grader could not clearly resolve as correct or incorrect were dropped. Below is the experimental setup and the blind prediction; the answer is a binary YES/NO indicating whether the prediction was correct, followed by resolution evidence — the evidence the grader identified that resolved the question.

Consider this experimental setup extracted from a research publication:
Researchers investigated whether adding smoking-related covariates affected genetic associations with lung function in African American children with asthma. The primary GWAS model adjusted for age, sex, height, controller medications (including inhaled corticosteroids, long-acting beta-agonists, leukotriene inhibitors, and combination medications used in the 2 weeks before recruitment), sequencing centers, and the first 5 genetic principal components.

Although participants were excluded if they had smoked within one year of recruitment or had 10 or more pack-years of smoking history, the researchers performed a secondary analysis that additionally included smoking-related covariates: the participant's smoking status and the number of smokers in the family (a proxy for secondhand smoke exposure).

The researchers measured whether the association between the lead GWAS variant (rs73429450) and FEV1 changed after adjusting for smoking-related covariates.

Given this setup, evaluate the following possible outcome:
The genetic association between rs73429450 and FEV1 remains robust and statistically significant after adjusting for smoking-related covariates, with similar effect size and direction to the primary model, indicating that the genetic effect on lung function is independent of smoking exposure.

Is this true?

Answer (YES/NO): YES